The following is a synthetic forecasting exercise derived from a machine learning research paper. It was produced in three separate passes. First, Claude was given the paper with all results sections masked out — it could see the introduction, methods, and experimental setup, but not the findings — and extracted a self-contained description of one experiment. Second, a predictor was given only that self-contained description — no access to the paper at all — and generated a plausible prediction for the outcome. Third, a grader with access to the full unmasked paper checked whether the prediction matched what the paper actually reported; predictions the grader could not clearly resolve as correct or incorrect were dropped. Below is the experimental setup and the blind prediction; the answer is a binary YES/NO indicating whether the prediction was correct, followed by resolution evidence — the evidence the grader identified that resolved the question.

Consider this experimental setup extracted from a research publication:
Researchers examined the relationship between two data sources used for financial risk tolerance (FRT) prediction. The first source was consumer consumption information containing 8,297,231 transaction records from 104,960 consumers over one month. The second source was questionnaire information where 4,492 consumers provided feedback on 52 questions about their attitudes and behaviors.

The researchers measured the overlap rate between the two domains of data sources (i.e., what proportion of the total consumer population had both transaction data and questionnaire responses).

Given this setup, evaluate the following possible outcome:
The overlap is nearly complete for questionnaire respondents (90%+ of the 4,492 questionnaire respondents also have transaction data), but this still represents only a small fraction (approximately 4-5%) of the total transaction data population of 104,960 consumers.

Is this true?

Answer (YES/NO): YES